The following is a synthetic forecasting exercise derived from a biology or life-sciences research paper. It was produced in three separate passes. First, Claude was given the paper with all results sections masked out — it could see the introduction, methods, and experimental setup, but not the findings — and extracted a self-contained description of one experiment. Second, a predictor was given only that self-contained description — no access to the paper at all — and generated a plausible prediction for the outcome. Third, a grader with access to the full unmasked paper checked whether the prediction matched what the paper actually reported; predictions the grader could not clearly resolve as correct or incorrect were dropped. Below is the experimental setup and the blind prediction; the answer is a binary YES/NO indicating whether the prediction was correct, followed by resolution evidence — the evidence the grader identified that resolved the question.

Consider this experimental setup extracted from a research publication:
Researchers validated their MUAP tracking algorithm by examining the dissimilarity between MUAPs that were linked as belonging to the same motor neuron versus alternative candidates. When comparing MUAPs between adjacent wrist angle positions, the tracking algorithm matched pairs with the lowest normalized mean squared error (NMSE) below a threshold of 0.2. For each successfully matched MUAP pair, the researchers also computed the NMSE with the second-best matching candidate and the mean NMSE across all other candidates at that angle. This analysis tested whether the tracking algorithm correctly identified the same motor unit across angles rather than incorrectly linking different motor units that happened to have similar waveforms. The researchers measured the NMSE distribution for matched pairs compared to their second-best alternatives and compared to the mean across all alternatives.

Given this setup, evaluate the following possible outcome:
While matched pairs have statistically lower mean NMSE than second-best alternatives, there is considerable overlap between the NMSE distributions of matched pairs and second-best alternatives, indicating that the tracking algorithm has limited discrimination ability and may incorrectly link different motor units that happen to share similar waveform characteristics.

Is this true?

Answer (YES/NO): NO